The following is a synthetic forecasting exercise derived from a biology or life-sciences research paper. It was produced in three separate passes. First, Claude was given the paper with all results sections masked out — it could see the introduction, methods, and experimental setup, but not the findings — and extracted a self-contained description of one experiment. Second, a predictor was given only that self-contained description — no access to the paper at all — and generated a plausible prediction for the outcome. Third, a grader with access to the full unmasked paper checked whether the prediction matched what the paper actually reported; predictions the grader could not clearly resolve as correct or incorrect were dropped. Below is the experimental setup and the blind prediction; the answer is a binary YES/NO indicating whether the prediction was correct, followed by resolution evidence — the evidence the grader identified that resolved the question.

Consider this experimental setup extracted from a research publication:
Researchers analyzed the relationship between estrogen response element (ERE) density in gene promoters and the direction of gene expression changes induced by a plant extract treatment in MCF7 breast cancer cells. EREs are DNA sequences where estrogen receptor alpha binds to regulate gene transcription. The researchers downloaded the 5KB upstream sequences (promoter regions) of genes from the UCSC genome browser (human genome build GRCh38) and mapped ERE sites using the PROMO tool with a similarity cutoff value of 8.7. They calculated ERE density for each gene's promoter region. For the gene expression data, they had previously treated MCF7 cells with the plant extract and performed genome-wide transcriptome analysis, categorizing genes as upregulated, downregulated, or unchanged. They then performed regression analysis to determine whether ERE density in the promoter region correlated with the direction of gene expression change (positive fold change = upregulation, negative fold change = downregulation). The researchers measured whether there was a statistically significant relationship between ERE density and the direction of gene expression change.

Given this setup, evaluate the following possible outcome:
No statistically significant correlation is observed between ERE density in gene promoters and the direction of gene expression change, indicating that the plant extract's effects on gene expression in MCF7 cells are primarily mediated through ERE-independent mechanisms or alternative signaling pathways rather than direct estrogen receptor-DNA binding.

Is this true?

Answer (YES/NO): NO